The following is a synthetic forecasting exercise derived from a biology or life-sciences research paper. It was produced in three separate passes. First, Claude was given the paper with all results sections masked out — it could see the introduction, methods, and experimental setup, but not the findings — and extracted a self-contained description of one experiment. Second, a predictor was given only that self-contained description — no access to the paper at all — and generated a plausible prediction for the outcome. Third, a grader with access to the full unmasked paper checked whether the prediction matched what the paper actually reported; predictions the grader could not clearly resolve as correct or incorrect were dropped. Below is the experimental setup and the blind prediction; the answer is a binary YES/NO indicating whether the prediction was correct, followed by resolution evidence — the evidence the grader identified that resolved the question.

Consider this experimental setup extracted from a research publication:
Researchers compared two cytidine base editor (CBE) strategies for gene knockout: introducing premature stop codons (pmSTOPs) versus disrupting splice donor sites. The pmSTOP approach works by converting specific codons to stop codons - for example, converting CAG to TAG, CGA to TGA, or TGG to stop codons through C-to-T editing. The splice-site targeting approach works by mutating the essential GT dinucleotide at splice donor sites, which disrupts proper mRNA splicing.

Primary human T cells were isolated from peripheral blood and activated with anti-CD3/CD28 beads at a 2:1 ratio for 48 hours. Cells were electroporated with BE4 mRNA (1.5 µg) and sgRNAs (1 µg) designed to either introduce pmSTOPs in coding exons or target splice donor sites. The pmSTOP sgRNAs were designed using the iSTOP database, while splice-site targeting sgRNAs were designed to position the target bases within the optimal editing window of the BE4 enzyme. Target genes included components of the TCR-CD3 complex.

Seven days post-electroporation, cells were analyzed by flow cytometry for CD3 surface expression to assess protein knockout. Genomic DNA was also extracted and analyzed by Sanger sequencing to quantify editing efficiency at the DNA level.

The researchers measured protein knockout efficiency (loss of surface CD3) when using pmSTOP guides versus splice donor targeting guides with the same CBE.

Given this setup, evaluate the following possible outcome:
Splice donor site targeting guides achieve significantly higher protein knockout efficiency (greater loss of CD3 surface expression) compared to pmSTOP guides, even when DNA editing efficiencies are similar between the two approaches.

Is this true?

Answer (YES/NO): YES